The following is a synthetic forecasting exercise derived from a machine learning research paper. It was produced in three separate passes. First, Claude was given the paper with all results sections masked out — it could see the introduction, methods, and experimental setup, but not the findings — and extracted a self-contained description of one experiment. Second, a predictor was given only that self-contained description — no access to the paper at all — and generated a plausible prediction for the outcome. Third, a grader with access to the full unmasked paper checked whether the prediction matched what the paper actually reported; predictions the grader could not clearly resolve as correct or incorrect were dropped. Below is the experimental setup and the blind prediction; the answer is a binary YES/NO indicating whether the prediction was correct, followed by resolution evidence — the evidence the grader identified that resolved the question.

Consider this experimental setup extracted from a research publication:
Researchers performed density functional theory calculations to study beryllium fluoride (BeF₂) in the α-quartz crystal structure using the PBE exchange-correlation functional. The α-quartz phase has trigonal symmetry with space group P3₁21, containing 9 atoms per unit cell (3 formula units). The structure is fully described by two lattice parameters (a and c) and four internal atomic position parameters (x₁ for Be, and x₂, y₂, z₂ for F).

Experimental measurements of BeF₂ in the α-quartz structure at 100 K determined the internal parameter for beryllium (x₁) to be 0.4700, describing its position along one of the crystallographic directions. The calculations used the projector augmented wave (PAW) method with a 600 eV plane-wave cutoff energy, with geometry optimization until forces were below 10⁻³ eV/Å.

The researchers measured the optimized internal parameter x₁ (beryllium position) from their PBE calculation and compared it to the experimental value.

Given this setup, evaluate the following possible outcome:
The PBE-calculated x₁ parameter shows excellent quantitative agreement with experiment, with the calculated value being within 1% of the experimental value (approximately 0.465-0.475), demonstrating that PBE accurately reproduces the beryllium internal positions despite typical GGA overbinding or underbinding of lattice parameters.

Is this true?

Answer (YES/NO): NO